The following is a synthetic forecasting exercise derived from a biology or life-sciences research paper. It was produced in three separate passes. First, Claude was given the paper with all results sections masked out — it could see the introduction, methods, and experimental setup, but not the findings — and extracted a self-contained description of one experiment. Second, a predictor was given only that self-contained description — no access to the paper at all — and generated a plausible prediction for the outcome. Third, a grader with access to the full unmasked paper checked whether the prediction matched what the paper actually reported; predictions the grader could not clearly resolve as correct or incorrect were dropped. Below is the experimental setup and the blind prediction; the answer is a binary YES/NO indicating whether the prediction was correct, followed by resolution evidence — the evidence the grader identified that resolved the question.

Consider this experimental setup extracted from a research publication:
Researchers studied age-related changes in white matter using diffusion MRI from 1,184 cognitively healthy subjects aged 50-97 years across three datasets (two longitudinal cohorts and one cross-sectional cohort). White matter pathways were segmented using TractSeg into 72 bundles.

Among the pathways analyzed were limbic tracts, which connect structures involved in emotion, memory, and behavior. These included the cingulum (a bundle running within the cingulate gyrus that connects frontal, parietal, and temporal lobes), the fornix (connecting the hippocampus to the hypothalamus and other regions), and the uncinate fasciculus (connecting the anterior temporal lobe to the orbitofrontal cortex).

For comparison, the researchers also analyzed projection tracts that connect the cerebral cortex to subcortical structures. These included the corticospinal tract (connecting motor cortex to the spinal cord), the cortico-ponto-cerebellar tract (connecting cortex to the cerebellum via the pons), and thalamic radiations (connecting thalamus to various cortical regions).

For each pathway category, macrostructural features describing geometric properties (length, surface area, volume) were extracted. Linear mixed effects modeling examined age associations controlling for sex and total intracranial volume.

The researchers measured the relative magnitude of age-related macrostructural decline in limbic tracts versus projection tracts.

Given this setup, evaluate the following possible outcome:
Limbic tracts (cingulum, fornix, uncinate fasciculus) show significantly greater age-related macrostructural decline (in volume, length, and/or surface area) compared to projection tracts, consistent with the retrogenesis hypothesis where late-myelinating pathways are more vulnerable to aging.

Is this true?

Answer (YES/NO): NO